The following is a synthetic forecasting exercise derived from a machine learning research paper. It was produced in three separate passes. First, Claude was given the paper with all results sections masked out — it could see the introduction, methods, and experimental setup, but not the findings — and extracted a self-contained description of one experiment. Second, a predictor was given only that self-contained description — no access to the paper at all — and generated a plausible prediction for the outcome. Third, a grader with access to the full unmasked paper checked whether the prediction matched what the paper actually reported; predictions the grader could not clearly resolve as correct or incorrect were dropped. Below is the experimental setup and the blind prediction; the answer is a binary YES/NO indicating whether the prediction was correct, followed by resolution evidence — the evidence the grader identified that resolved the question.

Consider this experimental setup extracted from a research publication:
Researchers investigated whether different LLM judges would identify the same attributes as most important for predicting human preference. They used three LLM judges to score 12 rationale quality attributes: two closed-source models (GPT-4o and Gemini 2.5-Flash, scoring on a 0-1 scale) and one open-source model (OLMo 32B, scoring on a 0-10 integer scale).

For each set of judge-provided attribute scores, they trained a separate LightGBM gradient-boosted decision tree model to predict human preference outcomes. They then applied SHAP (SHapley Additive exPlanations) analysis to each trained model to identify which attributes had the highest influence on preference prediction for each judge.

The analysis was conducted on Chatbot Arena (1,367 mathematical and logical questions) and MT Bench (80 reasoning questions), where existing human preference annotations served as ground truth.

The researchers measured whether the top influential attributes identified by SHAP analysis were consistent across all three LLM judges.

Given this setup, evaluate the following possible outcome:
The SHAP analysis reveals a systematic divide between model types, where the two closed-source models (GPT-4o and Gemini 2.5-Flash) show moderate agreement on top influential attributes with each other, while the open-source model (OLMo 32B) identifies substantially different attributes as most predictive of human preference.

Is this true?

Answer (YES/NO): NO